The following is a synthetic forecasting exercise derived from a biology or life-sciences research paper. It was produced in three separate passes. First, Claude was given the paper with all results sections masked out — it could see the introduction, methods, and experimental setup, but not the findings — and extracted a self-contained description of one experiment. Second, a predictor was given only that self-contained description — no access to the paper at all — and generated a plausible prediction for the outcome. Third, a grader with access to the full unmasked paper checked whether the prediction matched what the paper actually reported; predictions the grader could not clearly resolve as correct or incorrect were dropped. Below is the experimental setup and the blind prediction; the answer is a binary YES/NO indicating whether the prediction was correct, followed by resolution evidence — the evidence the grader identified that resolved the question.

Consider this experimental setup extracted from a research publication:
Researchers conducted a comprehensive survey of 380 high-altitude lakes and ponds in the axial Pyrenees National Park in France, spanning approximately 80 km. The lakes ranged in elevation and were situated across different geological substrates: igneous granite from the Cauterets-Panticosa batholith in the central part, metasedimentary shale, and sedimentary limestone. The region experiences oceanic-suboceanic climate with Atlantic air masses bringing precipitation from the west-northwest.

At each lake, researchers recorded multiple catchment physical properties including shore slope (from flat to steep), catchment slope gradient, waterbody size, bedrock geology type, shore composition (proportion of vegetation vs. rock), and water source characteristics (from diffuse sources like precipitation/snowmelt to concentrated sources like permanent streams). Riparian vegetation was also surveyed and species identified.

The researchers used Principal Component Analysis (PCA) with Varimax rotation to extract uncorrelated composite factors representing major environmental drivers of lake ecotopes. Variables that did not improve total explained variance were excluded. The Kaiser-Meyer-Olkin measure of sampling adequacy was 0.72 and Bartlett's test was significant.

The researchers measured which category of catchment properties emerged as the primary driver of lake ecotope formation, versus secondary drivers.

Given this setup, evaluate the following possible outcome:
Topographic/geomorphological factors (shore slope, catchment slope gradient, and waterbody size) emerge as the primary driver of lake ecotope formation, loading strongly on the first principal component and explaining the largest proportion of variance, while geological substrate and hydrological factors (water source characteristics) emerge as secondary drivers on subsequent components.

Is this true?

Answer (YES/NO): NO